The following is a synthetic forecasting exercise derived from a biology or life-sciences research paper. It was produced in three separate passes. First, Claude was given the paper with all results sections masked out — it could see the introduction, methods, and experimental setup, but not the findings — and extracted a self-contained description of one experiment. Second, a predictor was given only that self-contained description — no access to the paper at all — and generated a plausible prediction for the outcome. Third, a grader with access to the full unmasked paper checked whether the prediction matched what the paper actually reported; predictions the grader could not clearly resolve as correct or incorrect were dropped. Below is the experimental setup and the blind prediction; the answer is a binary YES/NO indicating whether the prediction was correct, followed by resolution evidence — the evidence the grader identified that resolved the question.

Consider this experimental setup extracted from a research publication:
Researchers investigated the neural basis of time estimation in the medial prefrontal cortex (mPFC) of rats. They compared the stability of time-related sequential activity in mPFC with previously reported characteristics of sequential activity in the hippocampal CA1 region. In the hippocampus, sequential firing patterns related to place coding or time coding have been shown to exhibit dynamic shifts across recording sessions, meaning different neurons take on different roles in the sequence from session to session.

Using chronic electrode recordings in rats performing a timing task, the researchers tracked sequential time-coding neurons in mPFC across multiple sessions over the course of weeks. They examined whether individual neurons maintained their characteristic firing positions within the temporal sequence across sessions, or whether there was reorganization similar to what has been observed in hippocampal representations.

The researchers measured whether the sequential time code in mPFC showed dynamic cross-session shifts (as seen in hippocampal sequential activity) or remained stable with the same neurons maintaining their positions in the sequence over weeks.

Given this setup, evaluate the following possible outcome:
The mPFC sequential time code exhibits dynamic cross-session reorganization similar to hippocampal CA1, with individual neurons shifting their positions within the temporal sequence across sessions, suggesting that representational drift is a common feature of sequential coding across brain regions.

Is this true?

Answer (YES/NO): NO